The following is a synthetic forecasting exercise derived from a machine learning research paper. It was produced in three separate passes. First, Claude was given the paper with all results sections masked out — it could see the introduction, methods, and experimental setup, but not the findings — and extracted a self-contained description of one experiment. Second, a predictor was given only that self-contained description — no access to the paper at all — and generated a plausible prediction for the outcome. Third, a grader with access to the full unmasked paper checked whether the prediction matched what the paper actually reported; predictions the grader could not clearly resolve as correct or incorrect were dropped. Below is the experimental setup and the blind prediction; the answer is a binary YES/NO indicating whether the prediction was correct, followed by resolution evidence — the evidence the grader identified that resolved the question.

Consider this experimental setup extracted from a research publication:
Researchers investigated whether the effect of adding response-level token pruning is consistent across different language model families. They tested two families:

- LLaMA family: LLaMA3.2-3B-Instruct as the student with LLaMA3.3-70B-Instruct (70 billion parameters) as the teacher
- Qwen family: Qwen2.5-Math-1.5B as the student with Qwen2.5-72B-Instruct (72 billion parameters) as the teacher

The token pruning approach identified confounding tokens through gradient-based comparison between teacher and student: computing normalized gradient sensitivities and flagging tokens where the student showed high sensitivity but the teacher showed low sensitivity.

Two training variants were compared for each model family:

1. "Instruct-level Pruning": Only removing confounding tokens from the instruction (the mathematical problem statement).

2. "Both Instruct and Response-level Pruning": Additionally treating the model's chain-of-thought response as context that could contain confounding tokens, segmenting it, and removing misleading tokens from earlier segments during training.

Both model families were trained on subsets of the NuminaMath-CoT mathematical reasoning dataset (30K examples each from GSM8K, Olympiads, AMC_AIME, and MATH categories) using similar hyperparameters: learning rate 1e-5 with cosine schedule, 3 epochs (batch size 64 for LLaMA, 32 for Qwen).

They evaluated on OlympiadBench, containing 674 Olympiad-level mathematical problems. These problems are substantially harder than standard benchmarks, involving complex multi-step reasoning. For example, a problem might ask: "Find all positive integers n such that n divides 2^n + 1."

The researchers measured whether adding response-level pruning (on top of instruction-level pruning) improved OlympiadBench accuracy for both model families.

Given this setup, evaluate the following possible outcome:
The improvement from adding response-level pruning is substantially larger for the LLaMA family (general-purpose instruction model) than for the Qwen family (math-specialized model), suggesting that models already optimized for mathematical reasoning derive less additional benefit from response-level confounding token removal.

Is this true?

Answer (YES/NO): NO